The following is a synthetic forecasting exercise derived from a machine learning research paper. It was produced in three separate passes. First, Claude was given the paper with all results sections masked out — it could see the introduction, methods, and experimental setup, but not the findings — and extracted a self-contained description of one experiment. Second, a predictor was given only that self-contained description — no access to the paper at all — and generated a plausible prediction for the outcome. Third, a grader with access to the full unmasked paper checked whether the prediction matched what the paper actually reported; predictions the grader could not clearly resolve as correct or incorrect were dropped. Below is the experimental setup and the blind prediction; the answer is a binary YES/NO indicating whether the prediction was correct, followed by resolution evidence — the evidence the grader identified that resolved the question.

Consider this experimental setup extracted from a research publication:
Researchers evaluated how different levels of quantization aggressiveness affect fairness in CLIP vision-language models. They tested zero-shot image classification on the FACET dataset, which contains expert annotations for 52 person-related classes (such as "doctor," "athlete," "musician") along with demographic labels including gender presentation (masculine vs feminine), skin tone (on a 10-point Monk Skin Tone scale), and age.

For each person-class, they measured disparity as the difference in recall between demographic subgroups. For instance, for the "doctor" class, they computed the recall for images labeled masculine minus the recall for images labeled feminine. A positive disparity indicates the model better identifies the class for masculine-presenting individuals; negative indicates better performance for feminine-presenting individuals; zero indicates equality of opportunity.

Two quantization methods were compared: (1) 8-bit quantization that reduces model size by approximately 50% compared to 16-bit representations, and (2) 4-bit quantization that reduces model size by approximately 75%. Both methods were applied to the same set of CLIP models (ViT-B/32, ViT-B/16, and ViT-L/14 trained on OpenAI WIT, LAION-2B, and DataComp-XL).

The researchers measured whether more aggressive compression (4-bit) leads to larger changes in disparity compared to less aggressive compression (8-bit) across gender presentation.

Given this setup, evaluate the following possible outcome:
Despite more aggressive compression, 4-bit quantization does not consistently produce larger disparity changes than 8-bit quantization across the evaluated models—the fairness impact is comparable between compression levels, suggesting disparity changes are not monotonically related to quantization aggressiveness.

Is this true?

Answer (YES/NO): YES